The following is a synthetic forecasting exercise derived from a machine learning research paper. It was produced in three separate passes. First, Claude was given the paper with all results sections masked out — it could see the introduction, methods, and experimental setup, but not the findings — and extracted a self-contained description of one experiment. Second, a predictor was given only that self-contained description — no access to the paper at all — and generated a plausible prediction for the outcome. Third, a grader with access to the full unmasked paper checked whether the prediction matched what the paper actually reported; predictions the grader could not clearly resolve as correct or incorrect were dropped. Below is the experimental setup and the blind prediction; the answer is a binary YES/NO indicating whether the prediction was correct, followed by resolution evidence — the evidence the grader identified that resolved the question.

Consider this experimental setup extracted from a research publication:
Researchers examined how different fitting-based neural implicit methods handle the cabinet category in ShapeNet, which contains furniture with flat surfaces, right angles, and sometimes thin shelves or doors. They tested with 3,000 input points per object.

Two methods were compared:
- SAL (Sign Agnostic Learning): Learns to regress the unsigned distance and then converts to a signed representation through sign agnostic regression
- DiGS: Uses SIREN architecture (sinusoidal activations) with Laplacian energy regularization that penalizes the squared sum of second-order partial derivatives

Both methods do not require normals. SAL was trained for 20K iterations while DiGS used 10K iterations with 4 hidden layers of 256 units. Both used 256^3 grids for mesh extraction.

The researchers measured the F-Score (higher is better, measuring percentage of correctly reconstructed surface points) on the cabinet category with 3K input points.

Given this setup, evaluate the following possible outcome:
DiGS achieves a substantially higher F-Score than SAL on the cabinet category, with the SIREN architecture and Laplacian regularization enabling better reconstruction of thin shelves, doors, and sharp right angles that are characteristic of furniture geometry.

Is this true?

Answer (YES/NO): YES